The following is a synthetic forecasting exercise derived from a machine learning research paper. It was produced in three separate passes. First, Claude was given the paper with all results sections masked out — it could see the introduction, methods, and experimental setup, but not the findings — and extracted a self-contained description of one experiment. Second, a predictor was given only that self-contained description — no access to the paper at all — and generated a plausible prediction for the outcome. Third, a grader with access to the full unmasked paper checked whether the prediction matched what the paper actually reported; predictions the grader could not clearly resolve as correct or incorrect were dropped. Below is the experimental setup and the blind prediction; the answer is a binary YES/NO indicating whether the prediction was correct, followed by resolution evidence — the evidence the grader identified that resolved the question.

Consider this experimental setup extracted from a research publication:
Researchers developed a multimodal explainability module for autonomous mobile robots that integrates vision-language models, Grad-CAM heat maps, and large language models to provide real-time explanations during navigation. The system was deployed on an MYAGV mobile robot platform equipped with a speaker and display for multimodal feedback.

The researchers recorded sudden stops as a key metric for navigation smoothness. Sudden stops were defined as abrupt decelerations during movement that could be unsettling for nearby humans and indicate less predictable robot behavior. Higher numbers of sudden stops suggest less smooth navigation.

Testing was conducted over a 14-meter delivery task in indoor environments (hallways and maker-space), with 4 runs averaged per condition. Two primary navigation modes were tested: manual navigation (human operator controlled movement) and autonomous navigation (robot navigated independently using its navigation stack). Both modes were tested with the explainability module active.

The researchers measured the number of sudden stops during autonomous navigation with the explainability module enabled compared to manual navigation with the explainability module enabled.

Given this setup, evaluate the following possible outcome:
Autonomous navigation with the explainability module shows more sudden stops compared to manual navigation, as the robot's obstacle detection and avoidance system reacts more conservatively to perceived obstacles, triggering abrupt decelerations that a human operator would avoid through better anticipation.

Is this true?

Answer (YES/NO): YES